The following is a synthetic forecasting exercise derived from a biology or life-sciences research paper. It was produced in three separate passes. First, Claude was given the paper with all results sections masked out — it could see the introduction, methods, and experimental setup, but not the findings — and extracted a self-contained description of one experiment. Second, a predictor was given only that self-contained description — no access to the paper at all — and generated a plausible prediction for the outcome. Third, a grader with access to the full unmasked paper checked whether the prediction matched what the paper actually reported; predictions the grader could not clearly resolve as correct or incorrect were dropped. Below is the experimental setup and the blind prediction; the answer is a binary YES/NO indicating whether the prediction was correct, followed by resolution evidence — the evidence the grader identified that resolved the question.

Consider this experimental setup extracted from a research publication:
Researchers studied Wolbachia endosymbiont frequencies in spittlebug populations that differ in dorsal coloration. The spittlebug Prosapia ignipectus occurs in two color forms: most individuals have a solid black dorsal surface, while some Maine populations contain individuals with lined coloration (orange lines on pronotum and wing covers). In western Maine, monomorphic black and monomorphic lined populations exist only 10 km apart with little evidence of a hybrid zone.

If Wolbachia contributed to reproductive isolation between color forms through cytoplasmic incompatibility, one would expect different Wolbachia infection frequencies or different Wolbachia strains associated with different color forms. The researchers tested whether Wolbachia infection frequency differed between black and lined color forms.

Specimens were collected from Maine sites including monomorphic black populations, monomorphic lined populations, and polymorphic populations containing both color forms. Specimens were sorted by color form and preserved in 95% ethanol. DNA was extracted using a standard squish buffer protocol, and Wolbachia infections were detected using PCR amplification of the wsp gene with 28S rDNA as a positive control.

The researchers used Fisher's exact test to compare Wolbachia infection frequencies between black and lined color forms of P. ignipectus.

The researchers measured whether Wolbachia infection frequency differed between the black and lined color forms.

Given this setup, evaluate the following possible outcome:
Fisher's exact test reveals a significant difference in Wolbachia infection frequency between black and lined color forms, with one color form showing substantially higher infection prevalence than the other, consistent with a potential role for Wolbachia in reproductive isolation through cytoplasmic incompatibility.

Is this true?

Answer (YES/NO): NO